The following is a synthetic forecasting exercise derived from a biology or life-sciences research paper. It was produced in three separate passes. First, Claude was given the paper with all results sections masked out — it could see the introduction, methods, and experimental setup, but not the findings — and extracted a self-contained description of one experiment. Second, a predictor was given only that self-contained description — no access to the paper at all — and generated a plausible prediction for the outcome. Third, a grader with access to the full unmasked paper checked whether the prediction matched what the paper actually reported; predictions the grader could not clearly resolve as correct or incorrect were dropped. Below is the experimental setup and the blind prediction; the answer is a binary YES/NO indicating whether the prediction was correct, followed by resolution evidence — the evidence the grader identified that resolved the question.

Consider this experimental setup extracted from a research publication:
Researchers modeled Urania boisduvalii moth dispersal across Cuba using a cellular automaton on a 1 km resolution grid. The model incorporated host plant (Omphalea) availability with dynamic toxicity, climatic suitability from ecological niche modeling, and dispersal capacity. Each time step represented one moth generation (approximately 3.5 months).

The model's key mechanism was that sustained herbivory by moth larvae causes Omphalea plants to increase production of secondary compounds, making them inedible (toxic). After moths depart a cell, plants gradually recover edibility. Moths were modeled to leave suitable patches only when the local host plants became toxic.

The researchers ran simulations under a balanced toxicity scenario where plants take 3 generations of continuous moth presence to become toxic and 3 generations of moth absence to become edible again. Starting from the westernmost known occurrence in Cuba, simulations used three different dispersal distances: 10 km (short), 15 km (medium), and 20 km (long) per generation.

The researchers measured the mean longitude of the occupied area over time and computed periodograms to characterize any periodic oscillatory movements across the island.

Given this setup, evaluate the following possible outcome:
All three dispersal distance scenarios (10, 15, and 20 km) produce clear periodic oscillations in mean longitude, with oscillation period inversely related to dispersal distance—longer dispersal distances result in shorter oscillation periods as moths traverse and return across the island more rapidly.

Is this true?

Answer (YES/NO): NO